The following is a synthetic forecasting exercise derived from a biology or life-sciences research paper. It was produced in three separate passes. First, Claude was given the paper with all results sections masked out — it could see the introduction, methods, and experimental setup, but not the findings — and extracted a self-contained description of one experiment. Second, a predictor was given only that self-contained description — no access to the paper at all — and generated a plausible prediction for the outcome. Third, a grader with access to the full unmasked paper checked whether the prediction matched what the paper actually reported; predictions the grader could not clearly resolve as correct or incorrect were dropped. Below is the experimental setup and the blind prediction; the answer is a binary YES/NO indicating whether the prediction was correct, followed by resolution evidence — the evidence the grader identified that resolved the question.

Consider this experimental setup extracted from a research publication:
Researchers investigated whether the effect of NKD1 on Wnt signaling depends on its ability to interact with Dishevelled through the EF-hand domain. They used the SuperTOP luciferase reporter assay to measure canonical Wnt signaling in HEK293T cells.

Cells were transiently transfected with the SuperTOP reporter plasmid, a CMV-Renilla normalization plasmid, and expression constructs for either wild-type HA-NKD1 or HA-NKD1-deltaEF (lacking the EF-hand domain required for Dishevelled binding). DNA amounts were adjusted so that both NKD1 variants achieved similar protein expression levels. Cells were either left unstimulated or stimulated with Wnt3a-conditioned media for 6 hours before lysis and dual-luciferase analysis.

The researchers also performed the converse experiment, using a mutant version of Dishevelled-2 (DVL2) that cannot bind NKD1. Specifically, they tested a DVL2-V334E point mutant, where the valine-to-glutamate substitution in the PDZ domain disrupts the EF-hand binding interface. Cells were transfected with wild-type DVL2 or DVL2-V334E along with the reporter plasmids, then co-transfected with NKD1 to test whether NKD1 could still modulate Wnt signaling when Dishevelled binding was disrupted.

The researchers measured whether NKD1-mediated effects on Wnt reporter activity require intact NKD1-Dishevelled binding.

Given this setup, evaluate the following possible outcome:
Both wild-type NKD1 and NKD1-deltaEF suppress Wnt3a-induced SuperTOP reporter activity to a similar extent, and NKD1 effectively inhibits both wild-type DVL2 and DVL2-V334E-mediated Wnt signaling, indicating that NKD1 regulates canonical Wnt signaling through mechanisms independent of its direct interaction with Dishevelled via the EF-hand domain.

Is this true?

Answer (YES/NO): NO